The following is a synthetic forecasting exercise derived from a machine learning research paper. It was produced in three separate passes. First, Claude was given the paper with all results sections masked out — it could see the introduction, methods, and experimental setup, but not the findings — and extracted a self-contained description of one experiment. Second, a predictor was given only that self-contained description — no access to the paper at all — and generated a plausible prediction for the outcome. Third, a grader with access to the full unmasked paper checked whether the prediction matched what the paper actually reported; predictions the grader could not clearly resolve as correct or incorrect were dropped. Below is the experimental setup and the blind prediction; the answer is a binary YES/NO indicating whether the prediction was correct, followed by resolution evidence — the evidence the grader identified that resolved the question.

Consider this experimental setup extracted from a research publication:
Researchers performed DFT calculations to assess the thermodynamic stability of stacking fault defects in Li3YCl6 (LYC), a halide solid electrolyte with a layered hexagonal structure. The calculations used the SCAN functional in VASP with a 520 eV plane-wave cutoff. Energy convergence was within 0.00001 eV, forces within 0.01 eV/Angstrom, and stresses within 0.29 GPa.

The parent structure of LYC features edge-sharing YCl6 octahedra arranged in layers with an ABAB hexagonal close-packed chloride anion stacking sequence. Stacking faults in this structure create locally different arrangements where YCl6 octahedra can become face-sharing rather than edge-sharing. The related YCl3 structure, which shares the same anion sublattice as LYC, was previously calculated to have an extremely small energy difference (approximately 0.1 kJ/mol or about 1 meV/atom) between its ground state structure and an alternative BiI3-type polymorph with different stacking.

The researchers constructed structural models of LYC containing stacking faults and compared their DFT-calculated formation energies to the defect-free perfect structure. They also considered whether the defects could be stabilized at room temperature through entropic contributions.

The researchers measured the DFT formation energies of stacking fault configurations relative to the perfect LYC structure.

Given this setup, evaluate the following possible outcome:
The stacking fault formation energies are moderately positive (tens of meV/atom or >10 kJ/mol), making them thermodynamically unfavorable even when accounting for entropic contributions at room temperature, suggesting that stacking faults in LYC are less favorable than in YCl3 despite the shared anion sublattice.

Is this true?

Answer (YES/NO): NO